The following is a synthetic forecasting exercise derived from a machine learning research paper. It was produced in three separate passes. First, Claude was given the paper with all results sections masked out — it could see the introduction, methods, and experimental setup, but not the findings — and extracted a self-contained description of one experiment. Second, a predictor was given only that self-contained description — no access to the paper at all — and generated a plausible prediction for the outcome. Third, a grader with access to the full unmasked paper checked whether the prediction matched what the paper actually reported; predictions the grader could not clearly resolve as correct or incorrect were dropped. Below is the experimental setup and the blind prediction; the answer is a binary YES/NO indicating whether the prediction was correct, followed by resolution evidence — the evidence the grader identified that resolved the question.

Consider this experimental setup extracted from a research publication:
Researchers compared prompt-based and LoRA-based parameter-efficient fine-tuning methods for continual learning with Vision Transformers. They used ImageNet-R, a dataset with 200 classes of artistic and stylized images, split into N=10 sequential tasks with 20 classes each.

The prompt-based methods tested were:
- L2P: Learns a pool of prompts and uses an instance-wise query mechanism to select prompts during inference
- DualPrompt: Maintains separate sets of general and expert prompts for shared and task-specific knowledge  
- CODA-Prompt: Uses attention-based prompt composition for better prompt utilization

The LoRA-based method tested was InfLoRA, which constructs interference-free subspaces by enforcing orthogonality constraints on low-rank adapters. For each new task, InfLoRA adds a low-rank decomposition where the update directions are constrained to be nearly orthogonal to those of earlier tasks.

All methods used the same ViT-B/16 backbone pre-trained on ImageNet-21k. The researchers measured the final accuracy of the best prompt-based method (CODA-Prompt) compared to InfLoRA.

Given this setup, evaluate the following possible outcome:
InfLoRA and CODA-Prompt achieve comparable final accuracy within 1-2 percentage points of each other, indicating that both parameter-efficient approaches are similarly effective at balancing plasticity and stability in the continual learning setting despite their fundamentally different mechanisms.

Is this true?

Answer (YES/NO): NO